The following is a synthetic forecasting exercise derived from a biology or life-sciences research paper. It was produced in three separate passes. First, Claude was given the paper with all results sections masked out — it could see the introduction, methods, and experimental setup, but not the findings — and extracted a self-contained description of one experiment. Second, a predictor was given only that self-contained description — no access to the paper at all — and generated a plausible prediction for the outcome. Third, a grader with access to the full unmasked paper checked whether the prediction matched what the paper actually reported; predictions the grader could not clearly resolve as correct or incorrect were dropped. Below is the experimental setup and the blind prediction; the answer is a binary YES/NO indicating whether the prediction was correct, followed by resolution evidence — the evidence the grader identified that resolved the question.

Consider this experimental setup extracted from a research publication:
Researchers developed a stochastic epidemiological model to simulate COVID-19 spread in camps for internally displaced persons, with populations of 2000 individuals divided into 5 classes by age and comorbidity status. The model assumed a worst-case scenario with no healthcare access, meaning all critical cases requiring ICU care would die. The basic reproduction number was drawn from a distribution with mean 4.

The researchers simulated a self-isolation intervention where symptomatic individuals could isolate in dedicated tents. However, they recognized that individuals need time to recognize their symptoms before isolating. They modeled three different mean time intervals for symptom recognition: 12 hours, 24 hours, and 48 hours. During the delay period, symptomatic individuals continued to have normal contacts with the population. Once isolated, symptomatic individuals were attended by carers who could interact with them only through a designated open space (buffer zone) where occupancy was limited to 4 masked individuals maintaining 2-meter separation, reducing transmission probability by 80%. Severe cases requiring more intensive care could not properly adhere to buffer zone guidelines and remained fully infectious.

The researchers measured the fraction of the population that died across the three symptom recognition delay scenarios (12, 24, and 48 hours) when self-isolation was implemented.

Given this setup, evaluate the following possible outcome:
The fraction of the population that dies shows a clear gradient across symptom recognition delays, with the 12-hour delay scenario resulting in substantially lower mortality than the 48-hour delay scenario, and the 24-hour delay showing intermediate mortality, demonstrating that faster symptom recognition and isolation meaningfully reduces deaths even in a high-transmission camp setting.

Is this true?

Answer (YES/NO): NO